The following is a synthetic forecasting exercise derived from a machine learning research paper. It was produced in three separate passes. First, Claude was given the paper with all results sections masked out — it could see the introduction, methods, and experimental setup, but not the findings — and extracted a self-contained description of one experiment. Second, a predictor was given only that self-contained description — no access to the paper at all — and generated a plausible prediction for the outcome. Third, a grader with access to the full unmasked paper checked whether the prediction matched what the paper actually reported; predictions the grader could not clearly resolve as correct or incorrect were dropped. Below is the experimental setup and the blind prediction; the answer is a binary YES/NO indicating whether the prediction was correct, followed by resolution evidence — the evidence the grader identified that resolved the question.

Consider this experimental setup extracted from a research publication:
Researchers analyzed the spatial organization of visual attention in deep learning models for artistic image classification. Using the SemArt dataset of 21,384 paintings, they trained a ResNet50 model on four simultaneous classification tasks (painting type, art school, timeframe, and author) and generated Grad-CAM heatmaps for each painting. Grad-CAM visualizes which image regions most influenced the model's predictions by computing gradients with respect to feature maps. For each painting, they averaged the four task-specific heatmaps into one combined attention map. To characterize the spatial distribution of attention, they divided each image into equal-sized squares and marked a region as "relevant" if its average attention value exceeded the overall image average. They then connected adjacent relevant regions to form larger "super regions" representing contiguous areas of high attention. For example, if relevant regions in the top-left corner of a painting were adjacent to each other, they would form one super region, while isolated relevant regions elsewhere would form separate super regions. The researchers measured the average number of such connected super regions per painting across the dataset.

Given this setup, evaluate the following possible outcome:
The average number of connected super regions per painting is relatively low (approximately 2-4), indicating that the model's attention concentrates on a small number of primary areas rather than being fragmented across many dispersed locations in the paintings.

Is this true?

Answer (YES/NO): YES